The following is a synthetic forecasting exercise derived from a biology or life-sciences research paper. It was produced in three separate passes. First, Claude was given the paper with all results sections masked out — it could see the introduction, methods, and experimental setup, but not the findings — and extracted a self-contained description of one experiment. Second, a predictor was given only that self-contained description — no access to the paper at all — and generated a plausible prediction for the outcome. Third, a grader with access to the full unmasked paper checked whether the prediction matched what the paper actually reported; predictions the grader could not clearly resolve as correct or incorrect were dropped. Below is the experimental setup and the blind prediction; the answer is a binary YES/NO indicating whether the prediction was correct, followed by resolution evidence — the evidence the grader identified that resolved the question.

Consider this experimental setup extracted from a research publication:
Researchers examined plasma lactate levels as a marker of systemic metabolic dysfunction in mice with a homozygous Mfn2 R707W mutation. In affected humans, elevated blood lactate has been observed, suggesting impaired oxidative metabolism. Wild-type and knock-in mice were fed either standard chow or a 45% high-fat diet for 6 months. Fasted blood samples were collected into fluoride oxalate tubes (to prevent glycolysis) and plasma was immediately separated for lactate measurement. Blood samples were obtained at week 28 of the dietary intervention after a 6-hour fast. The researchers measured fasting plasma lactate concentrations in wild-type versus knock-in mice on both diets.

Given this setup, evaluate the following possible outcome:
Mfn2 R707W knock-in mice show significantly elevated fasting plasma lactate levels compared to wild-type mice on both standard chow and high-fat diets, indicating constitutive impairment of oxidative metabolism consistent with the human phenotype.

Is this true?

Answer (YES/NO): NO